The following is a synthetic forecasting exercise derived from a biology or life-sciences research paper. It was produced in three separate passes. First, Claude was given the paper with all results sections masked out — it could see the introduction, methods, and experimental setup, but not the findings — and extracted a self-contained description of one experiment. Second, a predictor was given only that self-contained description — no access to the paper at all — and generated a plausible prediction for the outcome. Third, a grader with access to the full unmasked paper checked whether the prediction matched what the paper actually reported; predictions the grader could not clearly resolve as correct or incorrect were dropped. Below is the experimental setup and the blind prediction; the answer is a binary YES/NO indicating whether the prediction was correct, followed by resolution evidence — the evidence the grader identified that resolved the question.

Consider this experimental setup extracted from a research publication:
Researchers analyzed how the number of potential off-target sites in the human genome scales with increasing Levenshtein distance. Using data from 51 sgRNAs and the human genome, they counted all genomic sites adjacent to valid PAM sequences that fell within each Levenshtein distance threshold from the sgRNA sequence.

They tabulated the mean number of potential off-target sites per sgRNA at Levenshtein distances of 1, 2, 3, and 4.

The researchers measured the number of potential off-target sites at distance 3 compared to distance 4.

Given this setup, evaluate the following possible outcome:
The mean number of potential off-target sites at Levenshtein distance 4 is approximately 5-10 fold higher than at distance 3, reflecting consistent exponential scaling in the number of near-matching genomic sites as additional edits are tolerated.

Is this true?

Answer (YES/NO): NO